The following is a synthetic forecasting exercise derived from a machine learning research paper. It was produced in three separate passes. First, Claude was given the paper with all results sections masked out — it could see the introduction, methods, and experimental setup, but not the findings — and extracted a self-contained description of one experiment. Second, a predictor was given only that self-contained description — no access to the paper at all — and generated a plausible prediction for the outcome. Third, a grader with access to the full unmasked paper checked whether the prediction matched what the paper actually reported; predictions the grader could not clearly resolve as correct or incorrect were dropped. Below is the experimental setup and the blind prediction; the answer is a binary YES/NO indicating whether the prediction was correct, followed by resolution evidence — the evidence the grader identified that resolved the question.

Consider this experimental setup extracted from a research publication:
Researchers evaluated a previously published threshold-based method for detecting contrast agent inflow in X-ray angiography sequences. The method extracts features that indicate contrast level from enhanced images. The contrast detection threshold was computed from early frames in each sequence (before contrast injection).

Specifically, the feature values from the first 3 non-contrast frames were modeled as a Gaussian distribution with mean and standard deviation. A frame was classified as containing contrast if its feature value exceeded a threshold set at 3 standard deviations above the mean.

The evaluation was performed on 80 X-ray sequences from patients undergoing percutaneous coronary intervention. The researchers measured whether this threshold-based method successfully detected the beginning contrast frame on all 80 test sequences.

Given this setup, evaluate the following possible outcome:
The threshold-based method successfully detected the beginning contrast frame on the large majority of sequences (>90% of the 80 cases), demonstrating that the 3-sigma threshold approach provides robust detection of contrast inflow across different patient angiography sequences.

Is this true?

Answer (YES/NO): NO